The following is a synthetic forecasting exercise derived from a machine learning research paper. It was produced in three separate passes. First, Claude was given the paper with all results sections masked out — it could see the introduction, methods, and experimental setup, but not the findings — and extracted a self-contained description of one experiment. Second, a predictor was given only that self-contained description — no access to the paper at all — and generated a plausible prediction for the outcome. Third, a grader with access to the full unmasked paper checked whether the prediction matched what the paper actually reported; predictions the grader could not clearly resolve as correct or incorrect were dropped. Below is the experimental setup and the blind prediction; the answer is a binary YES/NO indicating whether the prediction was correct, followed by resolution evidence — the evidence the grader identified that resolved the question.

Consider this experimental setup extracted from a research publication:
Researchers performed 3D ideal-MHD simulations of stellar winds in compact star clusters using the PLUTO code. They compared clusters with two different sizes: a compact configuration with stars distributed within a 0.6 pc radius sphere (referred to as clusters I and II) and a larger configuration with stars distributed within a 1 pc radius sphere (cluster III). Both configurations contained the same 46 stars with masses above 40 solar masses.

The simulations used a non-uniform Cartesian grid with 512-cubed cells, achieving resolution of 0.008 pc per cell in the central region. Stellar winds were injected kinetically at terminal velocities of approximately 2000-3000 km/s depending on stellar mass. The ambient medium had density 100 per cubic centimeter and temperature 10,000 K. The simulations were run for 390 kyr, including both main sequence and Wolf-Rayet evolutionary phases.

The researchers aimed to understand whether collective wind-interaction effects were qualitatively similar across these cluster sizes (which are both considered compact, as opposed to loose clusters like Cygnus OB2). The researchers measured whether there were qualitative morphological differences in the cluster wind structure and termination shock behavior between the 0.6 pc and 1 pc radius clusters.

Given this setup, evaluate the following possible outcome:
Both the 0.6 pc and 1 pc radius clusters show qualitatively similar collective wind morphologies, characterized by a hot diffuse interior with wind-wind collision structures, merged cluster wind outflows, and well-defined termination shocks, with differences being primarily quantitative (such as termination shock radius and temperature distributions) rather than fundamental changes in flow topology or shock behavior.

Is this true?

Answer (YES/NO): YES